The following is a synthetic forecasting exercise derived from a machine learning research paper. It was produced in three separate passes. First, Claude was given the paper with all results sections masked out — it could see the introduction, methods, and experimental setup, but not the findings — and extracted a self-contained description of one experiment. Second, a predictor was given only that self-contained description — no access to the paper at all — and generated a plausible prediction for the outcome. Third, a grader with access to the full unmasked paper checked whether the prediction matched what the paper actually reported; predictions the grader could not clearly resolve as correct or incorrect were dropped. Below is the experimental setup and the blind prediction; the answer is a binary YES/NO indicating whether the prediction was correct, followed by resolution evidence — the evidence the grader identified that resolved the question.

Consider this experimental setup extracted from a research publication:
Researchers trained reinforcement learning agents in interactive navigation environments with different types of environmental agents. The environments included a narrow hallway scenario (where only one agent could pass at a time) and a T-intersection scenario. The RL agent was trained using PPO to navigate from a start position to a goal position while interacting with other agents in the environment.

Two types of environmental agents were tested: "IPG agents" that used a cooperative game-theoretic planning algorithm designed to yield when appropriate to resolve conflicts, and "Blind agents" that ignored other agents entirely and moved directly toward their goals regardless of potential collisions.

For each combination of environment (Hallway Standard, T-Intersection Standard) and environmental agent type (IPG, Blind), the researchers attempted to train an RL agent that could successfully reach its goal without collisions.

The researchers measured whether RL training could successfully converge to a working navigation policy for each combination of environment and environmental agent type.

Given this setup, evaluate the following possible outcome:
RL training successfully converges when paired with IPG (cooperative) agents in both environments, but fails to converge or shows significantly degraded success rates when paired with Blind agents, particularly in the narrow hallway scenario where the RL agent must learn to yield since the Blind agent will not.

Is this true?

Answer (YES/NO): NO